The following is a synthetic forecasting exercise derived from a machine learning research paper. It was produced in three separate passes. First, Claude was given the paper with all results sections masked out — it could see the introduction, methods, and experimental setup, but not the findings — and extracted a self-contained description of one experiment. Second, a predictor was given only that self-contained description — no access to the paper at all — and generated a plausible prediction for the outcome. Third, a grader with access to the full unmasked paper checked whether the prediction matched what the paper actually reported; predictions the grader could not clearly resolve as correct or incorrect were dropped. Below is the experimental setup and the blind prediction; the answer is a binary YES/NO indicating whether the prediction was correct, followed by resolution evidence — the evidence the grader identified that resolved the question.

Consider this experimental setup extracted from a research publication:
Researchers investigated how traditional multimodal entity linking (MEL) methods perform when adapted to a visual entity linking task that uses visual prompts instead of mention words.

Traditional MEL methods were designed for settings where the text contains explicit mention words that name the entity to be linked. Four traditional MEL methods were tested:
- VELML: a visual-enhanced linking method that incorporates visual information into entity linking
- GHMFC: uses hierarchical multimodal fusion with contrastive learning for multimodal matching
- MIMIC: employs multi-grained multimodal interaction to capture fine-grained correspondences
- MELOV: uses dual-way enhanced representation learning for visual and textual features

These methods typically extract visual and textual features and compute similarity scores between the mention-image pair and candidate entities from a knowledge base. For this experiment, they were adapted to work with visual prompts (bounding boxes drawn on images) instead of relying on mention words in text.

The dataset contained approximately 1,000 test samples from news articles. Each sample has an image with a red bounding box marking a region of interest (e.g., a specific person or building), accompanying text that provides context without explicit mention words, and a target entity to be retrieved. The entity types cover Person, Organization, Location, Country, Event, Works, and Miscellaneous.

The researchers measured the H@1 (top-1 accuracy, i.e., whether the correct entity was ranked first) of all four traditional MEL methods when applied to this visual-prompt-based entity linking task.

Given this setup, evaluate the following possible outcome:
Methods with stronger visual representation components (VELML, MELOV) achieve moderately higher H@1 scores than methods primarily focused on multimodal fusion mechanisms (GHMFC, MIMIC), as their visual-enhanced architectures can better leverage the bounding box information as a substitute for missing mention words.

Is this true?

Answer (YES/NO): NO